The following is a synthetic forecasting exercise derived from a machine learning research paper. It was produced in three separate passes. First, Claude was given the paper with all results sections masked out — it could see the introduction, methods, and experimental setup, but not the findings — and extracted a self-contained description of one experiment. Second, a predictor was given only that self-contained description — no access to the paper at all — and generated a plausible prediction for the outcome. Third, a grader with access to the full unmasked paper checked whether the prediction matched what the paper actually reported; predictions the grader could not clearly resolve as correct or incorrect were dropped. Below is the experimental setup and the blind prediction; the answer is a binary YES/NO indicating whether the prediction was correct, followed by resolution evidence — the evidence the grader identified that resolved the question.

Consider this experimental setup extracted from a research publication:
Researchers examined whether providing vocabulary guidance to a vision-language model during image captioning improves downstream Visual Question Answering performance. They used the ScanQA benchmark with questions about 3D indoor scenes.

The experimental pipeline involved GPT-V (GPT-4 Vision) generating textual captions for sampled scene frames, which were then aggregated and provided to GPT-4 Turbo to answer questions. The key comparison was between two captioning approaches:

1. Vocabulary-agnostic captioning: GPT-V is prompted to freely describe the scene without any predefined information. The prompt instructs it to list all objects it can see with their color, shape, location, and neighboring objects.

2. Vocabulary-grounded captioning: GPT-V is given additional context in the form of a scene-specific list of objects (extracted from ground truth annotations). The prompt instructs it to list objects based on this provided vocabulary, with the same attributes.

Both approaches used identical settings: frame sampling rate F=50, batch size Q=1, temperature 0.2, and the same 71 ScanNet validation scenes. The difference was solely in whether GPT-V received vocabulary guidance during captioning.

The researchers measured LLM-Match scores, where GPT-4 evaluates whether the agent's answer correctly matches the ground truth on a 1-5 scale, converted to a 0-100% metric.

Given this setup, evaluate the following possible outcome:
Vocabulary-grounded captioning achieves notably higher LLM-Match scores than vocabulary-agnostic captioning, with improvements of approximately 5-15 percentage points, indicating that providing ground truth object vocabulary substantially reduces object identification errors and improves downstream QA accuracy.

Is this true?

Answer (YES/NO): NO